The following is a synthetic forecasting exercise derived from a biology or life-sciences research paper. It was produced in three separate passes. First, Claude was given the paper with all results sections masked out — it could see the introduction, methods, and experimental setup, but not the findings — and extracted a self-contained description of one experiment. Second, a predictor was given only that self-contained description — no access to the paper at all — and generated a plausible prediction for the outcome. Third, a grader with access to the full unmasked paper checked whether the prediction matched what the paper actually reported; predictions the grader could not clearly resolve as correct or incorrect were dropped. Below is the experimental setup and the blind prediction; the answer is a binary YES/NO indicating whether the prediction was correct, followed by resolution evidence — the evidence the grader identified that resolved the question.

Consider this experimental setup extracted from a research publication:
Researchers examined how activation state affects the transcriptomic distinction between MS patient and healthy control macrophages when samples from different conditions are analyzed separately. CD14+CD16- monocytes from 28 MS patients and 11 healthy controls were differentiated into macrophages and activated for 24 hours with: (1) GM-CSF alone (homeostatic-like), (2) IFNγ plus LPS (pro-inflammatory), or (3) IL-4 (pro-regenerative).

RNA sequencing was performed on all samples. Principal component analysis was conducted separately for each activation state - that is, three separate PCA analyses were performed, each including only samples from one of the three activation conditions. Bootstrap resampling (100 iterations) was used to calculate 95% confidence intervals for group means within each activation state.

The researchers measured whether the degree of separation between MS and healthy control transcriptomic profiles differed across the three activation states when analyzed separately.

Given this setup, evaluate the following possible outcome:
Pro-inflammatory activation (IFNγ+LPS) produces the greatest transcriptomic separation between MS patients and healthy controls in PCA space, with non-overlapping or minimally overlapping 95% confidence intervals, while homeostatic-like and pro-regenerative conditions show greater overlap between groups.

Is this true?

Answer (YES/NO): NO